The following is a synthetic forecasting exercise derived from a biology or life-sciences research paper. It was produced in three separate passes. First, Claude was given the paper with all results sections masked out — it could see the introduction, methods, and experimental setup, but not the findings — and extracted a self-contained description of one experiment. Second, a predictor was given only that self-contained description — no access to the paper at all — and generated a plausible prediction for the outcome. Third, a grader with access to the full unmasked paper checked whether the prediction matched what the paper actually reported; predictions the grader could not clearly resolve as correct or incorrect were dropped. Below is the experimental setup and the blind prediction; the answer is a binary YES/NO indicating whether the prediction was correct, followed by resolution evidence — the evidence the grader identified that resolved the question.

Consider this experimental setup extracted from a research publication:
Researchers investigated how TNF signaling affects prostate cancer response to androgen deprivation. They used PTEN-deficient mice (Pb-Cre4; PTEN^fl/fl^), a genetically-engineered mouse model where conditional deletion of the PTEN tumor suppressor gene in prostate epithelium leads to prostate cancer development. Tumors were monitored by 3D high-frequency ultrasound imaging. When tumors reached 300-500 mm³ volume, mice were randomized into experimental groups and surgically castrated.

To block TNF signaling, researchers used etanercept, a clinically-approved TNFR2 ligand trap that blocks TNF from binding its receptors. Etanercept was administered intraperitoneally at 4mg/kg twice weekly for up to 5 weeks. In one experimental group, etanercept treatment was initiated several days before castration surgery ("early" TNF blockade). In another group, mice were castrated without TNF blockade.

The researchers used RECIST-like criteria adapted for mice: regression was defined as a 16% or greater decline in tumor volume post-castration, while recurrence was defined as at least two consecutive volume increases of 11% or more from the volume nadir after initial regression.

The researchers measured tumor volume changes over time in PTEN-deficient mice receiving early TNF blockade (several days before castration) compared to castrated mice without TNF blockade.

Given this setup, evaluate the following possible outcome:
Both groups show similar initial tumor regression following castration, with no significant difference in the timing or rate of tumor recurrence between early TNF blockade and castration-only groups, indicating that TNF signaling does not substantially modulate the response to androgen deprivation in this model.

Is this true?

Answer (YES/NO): NO